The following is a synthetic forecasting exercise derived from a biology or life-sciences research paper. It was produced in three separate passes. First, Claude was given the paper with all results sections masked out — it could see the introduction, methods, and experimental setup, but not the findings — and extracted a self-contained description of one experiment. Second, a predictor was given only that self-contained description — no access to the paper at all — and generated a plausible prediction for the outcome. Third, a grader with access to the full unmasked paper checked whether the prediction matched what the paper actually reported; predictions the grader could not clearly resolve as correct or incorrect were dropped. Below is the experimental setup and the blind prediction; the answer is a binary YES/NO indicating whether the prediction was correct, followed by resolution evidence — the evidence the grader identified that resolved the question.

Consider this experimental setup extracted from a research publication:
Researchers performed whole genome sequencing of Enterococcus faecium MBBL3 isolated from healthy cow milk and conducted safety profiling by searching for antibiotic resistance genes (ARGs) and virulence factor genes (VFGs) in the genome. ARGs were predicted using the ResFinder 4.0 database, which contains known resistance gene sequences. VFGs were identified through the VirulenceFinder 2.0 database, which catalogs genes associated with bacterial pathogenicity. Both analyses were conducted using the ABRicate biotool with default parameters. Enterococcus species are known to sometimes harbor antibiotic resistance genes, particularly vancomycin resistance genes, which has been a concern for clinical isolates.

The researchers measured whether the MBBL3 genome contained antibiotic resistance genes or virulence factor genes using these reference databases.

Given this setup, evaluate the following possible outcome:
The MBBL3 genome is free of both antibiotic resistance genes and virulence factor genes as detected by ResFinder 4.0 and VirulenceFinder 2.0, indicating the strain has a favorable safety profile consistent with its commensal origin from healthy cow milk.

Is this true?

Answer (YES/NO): NO